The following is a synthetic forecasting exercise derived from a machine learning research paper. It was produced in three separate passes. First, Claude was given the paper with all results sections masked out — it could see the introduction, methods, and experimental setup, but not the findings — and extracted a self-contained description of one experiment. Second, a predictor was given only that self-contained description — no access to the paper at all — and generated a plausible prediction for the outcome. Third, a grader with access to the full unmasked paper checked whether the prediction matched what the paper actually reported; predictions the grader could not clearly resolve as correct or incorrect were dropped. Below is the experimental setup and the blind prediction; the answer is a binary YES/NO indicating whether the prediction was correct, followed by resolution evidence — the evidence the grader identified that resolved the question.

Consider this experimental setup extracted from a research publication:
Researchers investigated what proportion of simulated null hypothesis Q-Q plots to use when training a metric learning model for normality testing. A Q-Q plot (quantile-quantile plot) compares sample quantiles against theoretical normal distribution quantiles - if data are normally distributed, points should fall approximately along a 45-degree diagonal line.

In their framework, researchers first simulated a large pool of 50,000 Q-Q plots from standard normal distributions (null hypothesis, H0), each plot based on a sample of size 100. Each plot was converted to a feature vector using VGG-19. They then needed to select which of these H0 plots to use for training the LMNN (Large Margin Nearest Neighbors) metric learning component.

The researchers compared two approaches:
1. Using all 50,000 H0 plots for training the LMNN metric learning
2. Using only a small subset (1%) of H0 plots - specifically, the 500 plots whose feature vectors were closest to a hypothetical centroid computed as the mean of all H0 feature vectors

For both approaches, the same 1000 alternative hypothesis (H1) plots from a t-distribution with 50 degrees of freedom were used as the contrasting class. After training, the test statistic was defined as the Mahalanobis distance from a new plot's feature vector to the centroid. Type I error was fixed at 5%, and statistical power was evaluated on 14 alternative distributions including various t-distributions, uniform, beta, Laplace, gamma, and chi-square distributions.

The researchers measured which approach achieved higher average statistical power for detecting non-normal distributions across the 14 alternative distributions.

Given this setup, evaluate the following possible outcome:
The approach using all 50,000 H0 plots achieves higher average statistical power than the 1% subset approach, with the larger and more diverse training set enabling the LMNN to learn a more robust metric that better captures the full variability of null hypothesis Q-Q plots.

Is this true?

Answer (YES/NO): NO